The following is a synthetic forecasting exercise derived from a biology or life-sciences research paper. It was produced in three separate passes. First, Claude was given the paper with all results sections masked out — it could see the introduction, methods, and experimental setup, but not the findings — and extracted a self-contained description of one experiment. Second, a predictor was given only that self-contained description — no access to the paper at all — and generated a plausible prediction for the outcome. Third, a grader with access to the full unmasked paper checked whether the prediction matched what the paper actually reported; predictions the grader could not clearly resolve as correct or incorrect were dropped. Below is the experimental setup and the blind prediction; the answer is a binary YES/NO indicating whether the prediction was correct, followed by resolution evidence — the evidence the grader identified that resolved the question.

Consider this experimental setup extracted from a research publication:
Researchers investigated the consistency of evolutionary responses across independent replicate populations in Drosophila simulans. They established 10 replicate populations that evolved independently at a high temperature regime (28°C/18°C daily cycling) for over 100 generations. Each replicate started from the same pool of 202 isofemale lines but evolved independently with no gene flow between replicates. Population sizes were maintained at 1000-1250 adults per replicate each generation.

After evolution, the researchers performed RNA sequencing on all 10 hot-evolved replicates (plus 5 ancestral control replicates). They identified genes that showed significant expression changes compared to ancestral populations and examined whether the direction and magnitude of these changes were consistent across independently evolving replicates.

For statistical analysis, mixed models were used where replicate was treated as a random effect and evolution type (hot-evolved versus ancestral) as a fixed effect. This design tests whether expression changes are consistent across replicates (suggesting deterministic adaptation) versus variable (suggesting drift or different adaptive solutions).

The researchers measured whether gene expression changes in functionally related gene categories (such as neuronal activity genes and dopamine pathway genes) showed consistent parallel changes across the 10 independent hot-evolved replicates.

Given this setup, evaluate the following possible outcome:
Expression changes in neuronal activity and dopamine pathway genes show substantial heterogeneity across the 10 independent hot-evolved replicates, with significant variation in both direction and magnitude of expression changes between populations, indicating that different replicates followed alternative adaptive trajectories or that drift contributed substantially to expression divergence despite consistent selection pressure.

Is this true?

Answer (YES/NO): NO